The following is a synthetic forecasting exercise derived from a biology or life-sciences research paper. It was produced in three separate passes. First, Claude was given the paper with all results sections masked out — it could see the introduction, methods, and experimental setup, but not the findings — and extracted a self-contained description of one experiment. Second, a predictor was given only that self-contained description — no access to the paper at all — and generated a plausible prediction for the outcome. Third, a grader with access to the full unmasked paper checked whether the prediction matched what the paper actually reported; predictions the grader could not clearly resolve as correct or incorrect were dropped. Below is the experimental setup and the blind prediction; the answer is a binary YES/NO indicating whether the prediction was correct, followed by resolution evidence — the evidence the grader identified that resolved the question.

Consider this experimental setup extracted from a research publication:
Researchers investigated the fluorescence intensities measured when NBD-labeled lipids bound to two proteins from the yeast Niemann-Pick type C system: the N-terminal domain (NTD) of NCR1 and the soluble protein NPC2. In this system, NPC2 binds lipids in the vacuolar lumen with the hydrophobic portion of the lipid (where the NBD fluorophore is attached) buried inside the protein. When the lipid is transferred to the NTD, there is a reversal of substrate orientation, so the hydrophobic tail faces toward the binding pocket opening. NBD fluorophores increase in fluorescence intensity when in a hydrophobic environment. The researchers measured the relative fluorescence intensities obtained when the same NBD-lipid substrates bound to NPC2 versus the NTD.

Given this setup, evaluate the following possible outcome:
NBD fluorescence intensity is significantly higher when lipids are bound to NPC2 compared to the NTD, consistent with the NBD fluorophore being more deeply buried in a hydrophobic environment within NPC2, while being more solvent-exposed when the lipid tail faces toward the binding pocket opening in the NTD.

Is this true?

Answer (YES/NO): YES